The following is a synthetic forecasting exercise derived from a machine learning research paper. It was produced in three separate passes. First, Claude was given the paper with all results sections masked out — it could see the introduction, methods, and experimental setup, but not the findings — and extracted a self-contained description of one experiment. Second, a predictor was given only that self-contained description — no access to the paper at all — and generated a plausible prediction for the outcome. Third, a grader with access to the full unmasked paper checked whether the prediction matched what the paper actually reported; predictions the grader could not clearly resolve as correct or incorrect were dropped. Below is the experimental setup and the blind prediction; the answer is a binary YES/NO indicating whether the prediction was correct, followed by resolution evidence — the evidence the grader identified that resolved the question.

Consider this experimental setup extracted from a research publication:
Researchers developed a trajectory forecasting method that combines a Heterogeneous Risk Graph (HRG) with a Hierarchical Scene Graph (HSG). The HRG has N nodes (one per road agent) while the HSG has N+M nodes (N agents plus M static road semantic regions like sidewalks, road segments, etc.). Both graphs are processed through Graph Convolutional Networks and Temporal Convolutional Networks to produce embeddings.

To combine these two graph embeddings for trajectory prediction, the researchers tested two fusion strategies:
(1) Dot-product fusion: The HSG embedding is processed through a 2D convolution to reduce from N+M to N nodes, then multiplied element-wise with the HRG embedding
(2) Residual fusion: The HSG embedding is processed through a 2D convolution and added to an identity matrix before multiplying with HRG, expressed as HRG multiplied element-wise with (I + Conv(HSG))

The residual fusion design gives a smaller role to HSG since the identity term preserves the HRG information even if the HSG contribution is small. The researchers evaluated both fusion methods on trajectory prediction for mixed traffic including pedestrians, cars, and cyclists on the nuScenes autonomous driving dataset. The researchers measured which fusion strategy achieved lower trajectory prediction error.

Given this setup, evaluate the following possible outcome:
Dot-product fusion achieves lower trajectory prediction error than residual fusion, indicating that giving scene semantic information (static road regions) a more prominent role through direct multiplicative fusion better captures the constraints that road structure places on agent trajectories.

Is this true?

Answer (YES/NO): YES